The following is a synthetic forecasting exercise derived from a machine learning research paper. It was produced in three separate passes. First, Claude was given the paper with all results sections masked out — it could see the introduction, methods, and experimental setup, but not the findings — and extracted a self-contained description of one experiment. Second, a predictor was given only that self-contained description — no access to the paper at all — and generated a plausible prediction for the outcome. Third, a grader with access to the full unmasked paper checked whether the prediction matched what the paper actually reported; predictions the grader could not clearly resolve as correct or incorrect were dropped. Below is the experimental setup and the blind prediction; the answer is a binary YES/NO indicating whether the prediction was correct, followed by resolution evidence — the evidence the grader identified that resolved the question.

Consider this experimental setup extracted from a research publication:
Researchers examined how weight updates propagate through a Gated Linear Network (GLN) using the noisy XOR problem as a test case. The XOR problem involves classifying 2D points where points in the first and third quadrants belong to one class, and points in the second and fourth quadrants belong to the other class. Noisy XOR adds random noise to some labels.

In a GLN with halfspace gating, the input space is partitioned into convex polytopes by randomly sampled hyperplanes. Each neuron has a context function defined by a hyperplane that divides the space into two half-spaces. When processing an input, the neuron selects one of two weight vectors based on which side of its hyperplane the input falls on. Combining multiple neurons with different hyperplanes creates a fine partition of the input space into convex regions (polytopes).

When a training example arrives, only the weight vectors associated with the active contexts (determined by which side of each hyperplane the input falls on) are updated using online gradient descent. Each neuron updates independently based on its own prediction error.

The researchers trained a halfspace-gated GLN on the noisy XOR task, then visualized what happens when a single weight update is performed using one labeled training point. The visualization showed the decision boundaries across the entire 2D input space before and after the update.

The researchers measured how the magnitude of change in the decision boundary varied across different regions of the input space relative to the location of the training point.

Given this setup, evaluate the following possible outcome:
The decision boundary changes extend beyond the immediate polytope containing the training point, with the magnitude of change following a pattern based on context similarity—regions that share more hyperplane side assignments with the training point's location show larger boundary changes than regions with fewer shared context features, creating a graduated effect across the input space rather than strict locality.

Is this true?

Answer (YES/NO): YES